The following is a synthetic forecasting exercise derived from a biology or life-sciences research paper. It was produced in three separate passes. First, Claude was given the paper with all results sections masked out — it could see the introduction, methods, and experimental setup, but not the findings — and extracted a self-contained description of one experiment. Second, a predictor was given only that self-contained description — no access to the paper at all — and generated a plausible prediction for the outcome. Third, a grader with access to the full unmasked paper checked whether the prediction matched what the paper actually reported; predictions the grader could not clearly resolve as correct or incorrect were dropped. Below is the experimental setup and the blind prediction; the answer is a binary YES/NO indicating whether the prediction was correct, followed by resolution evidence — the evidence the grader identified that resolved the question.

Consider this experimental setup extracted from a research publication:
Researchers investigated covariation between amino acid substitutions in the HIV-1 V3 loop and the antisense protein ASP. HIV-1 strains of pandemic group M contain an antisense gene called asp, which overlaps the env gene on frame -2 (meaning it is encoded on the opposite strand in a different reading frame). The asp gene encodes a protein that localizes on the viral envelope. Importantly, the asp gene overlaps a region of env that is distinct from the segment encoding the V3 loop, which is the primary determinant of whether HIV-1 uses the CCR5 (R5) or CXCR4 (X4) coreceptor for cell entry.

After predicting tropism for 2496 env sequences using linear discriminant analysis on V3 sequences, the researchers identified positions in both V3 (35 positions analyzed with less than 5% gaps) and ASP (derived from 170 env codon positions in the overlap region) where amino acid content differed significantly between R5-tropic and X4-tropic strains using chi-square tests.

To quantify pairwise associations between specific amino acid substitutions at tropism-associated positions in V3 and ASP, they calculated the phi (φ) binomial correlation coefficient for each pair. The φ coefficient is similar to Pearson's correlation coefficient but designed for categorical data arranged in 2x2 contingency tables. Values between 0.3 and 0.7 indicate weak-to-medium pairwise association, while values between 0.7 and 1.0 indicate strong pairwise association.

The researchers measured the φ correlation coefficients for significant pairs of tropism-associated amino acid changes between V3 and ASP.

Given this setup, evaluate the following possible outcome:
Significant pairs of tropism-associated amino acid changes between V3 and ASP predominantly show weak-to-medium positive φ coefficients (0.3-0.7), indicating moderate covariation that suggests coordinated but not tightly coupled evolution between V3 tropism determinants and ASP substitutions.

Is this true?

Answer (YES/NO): NO